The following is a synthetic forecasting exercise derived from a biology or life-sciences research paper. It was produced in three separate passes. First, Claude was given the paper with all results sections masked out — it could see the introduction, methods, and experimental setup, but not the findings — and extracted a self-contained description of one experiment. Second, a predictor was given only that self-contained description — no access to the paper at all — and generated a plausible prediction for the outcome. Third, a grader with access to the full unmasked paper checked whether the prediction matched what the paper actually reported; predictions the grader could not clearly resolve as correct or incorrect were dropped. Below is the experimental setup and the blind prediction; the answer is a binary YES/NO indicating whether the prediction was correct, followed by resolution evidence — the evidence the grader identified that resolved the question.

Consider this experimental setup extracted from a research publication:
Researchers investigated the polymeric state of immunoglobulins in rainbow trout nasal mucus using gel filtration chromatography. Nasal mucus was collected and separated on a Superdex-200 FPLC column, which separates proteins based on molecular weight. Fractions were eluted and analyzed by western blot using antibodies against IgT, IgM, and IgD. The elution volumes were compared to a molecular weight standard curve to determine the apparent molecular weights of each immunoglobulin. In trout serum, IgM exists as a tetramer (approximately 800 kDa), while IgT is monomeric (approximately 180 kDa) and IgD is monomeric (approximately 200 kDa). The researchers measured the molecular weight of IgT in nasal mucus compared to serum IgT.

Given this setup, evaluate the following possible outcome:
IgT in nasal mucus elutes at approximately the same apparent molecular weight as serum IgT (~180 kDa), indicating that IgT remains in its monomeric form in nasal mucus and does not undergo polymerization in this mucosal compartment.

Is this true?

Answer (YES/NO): NO